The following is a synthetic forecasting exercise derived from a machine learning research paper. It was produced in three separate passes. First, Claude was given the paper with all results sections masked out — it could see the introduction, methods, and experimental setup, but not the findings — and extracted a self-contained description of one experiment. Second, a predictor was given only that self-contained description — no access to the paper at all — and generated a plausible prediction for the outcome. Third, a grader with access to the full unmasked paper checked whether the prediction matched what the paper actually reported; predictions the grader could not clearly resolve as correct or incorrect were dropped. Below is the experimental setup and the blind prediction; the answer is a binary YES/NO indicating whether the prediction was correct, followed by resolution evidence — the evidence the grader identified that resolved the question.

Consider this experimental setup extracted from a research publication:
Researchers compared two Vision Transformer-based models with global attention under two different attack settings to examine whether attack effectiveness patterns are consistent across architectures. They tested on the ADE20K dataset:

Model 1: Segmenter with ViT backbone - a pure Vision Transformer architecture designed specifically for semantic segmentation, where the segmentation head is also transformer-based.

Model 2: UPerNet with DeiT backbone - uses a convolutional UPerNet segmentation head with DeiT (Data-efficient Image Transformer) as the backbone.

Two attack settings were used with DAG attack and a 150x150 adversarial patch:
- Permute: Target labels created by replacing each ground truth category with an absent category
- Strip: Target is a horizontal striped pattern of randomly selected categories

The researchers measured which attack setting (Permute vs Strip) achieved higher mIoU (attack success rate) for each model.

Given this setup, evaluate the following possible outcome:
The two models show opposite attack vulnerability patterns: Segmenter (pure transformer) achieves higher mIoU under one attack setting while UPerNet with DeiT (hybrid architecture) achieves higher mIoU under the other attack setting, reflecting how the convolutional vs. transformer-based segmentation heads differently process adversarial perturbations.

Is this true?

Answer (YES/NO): YES